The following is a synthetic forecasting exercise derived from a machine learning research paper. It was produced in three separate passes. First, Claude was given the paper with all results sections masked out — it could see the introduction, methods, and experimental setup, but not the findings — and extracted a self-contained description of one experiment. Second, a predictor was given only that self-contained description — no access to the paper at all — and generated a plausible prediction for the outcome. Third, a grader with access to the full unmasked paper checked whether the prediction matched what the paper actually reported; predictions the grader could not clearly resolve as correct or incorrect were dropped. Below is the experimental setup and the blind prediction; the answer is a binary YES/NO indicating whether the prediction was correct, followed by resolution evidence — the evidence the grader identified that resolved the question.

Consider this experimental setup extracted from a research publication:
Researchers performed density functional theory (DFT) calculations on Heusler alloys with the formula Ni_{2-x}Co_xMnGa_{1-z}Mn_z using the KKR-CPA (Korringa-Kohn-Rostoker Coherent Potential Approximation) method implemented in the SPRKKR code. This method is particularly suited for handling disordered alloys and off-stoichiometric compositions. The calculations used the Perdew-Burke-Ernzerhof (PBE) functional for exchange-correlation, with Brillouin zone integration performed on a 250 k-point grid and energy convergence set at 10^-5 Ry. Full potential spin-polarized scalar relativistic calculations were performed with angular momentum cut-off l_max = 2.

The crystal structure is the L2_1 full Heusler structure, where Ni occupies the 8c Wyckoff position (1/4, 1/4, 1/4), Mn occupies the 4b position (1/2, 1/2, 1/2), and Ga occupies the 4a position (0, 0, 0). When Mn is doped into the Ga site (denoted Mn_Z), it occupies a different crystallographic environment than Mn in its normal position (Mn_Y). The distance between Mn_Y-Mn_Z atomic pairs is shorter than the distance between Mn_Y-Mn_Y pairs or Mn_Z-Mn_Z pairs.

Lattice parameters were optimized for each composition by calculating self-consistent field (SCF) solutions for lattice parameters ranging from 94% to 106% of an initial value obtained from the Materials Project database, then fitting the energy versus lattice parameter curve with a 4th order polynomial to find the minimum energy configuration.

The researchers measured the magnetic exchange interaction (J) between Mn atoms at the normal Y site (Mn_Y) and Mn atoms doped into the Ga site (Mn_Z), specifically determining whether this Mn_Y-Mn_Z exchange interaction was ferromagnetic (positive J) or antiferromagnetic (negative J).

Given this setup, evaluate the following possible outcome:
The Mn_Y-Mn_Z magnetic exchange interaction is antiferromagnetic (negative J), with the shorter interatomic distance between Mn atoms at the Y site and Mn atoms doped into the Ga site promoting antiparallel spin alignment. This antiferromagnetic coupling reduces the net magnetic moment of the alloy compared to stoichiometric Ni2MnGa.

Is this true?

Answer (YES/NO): NO